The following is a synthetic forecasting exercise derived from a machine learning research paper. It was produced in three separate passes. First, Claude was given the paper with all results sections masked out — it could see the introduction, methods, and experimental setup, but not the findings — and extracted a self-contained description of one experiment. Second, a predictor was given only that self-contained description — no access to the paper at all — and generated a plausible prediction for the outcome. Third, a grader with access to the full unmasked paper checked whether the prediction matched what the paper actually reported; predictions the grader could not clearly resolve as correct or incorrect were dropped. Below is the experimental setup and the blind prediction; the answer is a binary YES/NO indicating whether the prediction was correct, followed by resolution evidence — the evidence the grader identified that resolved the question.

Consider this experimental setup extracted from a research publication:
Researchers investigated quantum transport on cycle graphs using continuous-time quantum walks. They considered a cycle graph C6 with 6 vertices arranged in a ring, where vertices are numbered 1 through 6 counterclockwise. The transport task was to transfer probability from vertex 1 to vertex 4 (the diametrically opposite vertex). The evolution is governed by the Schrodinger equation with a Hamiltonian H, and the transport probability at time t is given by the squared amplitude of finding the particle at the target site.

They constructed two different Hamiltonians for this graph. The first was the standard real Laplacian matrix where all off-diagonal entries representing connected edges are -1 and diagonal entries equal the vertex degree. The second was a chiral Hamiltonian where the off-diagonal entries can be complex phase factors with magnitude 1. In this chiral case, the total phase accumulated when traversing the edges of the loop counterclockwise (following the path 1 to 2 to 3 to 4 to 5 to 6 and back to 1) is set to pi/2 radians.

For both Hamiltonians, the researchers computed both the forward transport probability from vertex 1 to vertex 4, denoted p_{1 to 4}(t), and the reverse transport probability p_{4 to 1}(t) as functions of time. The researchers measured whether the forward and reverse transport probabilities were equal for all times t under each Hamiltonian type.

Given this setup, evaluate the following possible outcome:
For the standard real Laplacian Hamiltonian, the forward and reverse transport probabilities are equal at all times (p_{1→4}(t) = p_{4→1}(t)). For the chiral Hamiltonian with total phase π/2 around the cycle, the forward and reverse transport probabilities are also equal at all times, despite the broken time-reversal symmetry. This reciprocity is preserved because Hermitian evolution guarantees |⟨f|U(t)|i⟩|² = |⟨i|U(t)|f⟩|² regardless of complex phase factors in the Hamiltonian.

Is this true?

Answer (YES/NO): NO